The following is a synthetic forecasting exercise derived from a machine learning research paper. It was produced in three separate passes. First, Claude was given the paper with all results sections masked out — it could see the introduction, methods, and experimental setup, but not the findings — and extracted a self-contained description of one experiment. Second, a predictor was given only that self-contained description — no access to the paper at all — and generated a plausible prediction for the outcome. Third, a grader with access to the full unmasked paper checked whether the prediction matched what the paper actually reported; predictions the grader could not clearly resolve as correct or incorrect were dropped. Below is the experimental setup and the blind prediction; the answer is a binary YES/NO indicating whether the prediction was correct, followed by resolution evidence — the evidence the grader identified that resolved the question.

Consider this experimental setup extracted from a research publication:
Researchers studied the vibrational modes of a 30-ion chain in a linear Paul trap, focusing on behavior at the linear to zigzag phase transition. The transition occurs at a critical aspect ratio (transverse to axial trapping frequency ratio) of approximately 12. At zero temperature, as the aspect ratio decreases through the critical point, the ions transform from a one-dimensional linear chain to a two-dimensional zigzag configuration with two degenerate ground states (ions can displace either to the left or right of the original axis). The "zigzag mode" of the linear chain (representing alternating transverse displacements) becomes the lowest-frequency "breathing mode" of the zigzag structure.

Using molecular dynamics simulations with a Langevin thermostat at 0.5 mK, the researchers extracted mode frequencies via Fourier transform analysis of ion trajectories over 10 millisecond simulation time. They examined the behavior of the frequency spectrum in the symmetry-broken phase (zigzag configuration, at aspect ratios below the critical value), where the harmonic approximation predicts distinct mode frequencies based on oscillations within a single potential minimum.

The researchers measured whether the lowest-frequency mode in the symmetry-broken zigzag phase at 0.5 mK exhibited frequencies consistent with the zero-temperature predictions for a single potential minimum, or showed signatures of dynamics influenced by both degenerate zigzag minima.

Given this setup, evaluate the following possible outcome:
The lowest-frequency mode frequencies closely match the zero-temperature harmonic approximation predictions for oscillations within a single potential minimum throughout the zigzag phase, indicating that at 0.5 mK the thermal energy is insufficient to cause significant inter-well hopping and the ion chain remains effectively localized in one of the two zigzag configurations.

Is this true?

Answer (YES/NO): YES